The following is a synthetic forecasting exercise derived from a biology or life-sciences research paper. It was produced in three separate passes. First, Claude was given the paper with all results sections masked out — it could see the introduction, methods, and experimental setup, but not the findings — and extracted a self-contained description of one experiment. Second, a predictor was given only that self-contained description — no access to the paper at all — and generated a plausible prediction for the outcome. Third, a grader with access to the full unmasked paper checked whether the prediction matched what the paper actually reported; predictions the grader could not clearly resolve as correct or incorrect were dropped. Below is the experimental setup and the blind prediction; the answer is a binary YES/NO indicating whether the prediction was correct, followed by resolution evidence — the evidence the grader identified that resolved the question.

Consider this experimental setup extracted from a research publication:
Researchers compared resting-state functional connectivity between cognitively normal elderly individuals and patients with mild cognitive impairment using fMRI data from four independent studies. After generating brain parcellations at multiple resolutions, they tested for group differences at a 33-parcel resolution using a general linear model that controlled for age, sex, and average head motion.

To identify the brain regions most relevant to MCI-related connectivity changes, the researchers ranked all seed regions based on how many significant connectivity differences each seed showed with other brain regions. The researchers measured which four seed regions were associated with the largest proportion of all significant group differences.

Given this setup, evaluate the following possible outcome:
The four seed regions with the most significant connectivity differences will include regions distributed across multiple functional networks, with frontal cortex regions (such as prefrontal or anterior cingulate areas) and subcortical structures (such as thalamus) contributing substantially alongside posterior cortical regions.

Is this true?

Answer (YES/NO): NO